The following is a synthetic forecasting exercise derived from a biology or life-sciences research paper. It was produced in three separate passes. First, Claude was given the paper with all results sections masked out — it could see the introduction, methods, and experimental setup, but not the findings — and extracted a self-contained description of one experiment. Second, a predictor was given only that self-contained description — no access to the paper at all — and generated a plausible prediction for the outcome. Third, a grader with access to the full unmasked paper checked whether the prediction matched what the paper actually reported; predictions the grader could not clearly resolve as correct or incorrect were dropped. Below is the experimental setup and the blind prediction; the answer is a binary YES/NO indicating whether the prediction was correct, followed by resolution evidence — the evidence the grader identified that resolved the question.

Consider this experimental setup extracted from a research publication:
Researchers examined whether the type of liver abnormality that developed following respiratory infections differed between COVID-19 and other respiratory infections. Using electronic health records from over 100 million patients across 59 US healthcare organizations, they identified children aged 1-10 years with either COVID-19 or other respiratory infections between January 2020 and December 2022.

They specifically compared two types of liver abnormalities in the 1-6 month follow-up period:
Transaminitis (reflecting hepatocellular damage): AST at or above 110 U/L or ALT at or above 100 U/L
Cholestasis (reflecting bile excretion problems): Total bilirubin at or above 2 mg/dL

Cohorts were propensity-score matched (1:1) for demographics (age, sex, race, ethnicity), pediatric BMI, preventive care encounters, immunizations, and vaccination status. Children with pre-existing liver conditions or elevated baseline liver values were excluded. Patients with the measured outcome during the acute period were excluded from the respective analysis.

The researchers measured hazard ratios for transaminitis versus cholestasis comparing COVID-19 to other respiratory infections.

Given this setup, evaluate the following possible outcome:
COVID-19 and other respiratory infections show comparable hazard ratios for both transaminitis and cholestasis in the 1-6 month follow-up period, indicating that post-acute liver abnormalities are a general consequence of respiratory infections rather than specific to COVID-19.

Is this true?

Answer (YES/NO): NO